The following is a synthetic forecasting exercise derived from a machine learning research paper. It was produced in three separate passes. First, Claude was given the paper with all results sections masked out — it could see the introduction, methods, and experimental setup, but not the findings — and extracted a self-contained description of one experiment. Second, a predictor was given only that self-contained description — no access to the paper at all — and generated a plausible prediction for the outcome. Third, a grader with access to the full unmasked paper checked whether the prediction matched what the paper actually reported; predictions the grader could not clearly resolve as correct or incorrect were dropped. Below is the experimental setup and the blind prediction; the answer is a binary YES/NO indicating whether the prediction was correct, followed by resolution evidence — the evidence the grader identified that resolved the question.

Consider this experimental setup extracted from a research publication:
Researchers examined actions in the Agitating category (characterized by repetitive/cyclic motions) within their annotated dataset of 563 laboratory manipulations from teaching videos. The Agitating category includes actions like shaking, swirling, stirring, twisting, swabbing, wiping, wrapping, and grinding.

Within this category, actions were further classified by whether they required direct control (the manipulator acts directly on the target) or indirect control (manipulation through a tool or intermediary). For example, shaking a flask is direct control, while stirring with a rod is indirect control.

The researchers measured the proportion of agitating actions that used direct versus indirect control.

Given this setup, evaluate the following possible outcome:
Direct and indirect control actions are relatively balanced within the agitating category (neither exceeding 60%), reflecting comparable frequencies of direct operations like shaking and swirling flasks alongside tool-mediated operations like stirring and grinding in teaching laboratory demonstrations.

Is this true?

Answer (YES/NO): NO